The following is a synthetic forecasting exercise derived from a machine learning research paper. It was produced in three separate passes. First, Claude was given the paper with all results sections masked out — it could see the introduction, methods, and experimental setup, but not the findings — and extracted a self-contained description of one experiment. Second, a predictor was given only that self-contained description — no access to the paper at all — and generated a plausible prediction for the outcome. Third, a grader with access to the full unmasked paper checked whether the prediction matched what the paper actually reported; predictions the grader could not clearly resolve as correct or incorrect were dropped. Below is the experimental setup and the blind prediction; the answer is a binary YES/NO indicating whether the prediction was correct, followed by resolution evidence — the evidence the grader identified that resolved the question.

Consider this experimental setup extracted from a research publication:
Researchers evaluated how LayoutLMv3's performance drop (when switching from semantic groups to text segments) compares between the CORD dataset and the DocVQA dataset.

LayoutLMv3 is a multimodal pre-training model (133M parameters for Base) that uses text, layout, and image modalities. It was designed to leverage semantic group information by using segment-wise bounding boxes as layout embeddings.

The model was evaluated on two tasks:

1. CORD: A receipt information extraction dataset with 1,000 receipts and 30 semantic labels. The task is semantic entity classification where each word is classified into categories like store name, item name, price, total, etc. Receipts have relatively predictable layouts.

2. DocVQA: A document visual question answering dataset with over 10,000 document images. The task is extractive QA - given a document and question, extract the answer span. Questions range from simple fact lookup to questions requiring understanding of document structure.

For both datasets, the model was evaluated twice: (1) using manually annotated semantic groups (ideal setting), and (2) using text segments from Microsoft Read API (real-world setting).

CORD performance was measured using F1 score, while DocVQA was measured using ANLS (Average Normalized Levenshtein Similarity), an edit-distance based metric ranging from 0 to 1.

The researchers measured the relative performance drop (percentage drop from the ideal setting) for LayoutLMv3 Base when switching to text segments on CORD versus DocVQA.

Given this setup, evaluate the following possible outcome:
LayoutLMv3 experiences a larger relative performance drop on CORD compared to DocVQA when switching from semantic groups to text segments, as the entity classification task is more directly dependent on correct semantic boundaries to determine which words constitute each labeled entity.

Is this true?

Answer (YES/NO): NO